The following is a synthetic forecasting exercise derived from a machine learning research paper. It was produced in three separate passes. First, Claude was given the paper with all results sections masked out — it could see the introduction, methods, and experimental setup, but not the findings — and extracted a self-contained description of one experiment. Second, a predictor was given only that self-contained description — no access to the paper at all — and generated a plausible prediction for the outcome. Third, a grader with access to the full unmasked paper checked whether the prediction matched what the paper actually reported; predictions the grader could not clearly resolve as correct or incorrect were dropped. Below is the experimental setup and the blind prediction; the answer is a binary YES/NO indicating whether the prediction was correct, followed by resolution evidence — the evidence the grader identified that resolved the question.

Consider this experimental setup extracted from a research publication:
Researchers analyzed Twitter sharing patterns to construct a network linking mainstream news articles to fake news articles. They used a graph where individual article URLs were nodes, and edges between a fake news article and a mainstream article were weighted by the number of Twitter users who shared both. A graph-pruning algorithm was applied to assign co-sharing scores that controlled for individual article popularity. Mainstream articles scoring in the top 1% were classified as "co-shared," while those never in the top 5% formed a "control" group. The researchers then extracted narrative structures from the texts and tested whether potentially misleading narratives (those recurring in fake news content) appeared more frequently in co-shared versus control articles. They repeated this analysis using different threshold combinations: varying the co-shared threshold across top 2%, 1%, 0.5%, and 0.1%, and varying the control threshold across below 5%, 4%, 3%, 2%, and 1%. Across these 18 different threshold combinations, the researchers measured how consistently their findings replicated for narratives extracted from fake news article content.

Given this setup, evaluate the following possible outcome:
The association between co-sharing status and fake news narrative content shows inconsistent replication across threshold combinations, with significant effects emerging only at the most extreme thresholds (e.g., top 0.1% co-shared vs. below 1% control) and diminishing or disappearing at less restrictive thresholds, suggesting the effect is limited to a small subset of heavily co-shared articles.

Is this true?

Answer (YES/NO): NO